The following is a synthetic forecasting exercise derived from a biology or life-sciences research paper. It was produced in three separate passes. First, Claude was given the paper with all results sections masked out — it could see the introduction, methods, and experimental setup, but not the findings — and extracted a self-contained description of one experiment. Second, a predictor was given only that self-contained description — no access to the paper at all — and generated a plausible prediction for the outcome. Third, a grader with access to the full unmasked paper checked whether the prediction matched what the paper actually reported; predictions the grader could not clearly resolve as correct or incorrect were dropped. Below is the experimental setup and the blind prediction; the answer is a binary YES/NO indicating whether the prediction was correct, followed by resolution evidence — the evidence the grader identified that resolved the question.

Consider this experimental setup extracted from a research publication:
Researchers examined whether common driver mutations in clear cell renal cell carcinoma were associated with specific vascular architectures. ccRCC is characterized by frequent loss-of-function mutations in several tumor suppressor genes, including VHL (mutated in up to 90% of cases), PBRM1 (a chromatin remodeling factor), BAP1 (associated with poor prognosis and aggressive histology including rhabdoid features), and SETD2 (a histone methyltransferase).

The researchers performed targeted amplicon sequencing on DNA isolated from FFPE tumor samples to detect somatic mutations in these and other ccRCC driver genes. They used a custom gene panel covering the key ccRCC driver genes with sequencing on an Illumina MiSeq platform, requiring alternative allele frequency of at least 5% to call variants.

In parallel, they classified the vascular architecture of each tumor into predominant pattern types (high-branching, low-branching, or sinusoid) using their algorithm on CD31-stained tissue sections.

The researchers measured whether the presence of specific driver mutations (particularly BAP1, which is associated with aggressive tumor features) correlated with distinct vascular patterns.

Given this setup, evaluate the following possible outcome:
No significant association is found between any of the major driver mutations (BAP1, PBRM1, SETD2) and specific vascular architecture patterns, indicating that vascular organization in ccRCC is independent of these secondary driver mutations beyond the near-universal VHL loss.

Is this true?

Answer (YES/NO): NO